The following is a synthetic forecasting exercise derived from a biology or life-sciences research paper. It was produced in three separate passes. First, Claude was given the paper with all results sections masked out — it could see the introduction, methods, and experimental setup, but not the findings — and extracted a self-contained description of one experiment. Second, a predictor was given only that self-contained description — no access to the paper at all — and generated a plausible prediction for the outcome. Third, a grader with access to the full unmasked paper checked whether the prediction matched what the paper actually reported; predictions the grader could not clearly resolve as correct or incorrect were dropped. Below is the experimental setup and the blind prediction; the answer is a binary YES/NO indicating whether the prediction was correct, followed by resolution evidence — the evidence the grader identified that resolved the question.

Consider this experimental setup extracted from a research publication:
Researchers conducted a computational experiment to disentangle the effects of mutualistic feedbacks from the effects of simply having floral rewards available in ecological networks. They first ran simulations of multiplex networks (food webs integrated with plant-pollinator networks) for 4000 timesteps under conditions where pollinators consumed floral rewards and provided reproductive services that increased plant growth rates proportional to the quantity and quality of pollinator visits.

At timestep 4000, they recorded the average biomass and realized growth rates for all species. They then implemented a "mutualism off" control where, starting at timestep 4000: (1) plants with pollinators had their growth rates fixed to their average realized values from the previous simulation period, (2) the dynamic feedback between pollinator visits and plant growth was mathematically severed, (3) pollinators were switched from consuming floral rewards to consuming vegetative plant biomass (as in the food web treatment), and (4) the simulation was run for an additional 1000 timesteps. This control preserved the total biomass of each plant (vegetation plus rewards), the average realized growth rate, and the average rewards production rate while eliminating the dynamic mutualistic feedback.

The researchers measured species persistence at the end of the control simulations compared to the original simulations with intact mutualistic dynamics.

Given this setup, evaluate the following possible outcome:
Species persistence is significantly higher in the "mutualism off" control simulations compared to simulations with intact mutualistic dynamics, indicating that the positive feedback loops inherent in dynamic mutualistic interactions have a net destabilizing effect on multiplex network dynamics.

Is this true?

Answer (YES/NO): NO